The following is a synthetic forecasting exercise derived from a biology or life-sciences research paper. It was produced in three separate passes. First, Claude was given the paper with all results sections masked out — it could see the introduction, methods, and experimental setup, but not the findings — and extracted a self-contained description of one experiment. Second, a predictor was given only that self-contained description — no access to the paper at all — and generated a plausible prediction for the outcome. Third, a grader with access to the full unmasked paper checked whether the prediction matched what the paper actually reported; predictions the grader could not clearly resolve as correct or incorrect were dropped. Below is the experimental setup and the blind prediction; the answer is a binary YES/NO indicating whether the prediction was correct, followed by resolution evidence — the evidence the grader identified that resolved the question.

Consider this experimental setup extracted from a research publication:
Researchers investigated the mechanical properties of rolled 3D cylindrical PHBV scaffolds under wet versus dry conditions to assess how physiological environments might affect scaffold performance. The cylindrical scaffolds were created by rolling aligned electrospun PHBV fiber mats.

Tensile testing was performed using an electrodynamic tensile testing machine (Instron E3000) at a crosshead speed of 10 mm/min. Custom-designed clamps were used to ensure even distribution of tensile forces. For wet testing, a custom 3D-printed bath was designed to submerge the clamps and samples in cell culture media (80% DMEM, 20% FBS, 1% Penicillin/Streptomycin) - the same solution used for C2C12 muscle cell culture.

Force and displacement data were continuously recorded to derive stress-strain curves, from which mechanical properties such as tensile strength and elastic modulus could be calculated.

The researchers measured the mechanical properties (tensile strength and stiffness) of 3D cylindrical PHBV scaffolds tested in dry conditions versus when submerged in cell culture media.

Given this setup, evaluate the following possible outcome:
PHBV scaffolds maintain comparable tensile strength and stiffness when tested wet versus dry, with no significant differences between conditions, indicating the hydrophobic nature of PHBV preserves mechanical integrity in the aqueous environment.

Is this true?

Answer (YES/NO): NO